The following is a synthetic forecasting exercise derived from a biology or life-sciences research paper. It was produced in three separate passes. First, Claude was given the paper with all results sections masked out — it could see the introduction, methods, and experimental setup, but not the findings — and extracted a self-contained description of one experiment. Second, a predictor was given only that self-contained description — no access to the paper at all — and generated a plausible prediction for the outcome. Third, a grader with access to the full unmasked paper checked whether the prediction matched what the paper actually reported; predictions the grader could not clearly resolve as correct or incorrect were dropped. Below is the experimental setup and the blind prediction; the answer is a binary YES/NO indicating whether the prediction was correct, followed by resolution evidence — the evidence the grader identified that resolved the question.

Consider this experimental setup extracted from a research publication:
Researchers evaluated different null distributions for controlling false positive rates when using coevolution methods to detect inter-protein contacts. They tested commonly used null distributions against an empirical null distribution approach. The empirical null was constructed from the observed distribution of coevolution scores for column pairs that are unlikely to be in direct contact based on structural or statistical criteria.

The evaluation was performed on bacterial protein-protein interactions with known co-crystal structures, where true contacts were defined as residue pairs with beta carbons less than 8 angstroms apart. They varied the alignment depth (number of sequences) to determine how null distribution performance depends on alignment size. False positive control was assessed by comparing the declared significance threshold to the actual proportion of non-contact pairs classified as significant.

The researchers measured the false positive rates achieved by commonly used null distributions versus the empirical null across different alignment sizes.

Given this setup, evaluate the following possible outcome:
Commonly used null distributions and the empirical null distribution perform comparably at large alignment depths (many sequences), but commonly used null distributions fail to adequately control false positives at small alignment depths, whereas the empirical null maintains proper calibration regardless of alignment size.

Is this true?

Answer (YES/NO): NO